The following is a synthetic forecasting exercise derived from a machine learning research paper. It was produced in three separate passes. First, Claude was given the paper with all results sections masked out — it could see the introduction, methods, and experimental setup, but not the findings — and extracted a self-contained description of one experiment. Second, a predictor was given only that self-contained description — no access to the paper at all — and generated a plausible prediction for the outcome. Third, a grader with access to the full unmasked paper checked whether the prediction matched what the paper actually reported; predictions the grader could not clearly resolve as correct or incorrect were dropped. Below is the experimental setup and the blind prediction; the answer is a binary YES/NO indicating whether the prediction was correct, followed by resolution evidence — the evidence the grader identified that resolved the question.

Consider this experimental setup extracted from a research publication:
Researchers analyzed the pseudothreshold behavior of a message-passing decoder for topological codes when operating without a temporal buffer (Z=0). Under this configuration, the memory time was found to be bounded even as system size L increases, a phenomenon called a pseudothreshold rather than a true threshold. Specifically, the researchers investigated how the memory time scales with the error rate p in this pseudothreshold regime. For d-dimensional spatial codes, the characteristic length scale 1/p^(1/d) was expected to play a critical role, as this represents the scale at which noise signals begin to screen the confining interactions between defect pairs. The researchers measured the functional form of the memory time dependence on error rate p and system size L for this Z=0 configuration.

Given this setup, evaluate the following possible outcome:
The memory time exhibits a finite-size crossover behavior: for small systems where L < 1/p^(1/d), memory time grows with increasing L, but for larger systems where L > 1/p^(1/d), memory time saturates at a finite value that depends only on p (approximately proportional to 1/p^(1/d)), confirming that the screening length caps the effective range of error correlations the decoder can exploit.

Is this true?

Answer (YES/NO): NO